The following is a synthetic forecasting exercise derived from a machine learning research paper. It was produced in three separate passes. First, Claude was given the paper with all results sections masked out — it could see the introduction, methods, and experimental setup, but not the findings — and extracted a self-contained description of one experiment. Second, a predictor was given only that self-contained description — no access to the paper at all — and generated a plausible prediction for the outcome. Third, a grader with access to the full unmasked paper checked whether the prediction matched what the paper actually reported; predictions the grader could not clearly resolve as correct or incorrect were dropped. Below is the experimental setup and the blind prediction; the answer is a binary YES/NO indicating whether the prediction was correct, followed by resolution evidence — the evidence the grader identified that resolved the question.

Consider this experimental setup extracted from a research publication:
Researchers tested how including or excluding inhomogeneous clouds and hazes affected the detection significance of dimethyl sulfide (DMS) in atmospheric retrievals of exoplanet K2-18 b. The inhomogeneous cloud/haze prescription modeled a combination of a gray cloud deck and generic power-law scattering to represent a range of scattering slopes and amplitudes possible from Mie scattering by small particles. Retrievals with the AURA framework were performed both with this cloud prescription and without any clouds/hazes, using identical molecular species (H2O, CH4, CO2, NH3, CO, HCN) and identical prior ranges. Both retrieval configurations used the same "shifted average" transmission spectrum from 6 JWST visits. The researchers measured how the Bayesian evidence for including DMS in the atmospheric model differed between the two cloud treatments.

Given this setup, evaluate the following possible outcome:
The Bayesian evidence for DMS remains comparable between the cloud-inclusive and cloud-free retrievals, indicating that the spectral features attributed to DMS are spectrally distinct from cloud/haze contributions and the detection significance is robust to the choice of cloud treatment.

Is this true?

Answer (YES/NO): NO